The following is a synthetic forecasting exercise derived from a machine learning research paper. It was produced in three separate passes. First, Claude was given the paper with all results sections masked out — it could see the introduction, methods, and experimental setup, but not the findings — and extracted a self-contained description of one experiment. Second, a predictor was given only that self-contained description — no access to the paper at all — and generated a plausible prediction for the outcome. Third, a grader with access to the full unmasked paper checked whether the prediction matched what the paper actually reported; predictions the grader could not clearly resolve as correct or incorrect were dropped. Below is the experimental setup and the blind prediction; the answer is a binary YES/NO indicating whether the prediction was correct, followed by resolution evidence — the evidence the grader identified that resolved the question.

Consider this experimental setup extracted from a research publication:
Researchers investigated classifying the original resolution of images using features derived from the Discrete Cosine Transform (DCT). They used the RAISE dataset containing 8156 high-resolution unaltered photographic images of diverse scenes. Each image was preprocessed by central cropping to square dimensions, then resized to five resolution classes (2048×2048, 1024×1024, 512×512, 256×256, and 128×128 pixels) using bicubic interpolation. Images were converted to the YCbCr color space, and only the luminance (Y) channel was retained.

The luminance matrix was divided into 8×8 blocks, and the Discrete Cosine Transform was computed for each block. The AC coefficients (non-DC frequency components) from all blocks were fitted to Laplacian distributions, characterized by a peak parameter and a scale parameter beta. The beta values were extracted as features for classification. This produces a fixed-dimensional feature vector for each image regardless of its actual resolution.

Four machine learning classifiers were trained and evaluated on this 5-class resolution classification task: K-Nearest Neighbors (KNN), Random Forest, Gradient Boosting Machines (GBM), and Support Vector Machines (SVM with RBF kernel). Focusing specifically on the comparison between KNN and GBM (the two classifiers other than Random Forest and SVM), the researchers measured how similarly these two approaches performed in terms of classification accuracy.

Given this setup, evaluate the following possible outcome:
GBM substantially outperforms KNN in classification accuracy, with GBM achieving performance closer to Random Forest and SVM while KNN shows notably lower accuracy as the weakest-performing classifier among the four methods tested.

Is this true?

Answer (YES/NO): NO